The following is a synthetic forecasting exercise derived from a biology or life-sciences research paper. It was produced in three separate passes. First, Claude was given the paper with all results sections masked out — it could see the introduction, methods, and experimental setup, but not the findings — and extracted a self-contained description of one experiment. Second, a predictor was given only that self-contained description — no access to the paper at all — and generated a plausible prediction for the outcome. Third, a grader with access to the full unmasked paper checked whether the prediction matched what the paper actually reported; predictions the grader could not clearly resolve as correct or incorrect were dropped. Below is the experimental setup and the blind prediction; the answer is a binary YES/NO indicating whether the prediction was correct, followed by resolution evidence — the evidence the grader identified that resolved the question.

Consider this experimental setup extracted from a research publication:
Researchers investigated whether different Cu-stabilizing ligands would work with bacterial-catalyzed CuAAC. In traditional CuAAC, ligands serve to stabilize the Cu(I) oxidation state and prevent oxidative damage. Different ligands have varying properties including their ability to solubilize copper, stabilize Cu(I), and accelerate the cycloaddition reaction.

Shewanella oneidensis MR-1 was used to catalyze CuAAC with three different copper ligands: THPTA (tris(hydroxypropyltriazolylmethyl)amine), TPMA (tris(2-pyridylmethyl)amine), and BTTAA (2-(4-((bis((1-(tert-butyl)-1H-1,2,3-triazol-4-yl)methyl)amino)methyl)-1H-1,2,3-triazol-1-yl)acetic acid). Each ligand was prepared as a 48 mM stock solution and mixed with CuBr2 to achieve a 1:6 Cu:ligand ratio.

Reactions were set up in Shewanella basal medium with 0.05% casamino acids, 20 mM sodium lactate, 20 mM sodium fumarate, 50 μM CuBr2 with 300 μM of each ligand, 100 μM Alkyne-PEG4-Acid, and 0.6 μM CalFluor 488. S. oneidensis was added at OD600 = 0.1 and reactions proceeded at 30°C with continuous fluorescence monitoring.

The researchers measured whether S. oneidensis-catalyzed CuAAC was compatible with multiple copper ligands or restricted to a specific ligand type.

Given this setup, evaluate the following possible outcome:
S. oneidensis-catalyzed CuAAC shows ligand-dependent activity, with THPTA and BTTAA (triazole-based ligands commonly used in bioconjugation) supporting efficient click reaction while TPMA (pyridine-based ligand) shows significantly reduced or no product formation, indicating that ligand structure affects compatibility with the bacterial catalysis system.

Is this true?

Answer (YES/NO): YES